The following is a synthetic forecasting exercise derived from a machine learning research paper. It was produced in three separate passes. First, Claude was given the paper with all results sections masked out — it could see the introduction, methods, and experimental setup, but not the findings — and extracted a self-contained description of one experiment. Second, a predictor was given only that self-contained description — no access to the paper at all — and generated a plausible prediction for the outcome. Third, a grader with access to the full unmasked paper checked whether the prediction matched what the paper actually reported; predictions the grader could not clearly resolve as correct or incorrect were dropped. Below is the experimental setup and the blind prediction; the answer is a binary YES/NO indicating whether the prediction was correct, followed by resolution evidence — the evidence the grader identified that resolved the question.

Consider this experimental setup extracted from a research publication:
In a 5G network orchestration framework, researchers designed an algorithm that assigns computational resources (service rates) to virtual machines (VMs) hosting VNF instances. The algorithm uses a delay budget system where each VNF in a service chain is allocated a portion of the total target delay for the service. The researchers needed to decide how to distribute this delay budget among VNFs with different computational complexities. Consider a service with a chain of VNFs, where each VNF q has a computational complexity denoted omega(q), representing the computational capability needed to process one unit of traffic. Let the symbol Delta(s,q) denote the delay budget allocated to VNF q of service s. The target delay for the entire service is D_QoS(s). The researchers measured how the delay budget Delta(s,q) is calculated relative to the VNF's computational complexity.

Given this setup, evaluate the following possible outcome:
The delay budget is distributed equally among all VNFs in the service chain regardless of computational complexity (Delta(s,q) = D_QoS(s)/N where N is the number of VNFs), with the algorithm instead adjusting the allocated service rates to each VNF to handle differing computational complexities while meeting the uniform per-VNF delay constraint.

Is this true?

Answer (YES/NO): NO